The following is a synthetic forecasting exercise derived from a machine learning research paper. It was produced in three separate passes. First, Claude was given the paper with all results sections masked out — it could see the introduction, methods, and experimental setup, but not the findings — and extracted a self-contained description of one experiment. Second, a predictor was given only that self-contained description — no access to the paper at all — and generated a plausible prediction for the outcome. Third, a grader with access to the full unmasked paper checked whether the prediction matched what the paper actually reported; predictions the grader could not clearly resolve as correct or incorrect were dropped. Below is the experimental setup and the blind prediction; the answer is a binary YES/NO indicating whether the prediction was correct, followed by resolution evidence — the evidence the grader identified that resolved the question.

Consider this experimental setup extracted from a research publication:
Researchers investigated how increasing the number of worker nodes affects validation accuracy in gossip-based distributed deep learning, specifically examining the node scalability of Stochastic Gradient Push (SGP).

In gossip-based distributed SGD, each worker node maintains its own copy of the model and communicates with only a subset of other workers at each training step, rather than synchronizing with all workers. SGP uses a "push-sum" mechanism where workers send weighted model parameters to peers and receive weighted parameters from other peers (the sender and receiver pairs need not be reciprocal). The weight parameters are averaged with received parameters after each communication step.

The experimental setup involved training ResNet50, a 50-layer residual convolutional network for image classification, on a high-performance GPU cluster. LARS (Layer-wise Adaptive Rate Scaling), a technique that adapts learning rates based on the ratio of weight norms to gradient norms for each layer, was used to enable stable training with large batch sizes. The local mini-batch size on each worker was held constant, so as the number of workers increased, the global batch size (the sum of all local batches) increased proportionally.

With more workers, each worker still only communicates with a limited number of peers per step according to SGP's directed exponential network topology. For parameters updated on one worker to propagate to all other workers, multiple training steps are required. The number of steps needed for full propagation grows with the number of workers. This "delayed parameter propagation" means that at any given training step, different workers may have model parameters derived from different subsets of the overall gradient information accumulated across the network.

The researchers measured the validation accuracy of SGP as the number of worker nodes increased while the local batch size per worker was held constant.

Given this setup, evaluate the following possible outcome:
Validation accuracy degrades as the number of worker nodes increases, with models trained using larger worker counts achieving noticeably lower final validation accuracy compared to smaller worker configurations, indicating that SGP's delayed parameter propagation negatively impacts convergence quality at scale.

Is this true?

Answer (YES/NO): YES